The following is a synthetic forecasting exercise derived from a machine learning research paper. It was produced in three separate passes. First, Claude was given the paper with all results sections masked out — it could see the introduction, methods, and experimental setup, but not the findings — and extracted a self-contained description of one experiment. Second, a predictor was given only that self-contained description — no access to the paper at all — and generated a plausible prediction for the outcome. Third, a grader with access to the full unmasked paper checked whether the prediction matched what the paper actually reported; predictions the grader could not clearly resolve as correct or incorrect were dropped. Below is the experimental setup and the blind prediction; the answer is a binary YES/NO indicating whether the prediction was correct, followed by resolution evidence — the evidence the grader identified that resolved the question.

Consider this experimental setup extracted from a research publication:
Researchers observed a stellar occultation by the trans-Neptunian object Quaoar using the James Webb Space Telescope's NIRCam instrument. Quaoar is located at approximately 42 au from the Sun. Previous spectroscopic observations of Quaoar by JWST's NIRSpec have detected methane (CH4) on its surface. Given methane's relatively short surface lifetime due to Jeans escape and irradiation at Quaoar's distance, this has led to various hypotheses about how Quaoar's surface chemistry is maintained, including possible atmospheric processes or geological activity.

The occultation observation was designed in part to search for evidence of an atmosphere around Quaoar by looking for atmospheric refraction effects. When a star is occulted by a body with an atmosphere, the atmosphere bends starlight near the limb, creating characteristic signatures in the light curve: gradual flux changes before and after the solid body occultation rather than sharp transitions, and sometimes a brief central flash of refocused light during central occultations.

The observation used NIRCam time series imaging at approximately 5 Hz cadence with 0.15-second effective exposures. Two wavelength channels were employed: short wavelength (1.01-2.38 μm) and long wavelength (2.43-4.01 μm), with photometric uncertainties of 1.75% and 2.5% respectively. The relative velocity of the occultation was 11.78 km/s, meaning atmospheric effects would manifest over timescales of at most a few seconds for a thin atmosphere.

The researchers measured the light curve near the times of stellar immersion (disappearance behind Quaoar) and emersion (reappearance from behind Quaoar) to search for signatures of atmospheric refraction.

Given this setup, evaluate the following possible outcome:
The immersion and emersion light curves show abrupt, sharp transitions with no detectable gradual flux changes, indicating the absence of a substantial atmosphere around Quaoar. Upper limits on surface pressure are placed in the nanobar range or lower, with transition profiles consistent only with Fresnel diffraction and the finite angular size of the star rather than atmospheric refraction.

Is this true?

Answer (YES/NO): YES